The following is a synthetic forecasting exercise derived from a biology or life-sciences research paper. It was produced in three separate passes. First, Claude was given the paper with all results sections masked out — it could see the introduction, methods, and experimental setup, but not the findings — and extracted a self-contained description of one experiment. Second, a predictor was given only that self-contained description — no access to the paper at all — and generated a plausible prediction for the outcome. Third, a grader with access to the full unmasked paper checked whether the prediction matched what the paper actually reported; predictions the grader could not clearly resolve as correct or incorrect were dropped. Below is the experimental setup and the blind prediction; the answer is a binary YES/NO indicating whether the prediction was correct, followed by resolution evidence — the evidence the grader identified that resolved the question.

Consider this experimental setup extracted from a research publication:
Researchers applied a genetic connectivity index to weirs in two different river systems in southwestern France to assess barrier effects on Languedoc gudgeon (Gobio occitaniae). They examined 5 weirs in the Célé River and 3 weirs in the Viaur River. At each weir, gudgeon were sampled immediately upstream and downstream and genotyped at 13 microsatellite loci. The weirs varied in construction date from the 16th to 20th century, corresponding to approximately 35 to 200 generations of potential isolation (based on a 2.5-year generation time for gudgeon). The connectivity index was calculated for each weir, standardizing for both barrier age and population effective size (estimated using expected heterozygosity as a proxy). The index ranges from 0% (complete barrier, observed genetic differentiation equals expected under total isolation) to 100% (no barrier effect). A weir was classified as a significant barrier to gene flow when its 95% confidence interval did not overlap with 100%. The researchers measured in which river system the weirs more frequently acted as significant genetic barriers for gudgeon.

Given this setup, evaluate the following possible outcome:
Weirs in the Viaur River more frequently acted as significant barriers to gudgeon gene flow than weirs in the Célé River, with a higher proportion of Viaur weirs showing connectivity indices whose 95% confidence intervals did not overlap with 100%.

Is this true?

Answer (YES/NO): NO